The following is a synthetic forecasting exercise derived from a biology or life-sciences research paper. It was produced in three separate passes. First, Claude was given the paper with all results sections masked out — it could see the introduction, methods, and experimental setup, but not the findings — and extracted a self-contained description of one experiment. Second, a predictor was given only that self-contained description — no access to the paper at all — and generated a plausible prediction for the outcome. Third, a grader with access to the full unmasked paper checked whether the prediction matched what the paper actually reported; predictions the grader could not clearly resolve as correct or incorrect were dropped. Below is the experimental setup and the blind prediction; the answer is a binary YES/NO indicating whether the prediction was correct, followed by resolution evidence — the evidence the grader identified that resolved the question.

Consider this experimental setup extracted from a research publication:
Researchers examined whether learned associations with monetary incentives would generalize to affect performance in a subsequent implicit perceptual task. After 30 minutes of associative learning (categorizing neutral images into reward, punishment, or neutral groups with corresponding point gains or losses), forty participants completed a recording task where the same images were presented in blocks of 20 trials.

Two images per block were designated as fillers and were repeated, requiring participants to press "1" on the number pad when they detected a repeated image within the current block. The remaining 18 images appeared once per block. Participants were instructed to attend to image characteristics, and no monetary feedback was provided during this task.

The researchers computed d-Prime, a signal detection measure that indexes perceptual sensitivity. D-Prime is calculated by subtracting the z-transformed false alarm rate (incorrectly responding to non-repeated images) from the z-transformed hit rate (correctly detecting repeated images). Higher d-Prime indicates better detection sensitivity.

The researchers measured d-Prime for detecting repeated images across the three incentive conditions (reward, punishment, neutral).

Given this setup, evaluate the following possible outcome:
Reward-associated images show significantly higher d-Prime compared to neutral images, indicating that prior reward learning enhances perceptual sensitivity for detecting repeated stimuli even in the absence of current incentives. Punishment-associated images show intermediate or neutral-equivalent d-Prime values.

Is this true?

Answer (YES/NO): NO